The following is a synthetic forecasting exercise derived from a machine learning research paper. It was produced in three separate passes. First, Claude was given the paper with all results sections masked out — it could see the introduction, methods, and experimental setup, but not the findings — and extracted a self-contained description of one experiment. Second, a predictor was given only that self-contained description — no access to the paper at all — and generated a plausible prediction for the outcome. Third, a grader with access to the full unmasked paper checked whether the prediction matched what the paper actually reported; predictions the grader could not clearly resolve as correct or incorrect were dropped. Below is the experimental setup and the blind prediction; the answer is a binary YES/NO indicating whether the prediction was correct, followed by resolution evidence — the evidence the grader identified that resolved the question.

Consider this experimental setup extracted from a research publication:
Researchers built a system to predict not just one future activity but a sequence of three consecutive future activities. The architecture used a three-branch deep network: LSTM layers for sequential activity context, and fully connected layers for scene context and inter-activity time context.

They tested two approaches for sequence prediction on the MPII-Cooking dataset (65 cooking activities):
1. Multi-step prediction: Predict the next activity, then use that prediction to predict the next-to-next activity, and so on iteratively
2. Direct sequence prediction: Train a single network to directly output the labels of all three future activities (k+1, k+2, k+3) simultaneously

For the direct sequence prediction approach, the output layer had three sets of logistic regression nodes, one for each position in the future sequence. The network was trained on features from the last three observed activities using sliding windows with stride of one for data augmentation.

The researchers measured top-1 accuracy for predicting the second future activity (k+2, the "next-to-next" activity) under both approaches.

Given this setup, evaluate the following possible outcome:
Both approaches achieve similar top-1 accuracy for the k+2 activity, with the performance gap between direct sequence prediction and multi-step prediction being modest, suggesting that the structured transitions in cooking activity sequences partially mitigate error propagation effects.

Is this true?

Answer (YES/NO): YES